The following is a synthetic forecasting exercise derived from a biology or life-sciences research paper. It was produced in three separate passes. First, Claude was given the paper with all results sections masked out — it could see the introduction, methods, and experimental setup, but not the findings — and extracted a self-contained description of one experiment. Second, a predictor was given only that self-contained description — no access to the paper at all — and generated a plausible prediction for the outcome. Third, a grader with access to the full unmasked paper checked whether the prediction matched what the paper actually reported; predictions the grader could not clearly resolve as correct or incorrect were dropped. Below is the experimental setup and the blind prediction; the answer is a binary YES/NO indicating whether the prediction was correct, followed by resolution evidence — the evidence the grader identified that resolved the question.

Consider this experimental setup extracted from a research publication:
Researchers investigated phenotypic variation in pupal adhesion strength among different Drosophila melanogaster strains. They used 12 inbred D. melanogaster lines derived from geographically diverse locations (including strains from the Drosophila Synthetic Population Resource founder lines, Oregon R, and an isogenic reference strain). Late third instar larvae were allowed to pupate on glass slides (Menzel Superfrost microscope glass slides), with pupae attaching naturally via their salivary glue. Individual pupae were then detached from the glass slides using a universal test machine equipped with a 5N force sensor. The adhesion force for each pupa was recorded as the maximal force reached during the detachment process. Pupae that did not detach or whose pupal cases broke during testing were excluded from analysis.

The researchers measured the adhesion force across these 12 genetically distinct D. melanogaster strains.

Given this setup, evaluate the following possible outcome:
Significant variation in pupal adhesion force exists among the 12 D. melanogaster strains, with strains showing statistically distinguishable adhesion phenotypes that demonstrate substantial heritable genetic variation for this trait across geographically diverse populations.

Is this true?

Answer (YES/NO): YES